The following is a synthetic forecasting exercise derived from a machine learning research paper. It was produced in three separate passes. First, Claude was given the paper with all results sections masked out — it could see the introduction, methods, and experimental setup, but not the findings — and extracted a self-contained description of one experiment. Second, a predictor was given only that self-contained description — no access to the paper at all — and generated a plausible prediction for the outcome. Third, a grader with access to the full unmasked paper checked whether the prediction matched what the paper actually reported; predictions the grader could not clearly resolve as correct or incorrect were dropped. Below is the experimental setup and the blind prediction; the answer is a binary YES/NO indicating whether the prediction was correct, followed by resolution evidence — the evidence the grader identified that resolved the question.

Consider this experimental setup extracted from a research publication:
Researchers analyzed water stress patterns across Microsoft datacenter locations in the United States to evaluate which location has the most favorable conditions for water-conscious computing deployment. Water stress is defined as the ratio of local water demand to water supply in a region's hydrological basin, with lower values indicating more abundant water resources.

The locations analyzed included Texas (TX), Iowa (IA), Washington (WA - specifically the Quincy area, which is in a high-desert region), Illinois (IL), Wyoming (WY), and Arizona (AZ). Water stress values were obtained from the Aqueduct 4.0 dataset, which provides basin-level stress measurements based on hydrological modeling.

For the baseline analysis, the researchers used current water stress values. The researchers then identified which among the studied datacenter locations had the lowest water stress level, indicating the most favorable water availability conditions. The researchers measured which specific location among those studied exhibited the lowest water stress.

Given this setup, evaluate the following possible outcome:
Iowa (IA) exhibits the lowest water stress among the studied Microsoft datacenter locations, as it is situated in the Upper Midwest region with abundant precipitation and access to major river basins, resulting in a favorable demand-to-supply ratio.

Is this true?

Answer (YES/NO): YES